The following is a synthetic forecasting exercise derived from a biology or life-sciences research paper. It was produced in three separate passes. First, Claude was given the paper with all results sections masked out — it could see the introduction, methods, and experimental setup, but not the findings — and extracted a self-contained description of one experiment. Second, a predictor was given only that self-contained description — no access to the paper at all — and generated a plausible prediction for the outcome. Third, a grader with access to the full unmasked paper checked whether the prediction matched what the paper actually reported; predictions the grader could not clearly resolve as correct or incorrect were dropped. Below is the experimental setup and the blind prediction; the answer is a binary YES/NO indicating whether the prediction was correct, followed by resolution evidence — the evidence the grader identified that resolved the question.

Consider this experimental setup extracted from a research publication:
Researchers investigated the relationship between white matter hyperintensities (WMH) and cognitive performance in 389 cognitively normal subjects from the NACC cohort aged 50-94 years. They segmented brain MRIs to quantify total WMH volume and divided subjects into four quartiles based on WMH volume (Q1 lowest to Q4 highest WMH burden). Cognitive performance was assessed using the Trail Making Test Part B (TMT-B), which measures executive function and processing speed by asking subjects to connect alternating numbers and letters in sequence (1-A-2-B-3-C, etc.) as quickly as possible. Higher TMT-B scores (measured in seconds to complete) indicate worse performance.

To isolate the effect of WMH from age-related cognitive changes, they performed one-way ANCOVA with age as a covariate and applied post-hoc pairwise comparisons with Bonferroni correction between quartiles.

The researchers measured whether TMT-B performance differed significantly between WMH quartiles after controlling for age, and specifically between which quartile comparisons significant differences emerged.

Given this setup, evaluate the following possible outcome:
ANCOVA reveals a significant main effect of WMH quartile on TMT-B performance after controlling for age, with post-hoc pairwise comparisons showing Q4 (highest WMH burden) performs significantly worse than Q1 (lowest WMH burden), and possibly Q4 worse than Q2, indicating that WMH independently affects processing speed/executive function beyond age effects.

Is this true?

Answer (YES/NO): YES